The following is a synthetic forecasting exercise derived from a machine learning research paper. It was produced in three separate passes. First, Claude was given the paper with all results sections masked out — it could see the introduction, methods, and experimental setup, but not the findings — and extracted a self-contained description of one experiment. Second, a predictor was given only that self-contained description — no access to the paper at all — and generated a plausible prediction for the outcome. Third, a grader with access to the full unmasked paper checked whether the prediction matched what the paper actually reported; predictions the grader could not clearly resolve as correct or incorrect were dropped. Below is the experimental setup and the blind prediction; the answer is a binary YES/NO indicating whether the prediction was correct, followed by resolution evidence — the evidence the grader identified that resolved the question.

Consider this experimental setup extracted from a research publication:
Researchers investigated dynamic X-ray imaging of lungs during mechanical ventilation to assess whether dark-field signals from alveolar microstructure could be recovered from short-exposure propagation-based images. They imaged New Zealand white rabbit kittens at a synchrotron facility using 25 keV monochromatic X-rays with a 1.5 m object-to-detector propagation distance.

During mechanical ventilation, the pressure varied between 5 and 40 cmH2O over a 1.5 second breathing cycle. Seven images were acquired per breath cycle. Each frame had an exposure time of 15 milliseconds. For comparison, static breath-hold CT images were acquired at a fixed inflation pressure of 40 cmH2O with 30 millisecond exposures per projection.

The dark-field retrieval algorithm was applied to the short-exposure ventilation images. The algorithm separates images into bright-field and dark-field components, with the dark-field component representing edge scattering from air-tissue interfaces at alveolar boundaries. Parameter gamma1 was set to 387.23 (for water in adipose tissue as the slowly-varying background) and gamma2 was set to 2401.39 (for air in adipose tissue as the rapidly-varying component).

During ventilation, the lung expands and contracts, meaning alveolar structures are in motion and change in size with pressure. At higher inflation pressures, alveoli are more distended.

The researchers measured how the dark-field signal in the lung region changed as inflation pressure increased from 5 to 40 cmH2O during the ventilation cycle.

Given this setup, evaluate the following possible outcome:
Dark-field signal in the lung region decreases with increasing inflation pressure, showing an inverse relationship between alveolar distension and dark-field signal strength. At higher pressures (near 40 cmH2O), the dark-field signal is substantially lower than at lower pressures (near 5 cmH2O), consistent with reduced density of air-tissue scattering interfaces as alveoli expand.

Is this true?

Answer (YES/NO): NO